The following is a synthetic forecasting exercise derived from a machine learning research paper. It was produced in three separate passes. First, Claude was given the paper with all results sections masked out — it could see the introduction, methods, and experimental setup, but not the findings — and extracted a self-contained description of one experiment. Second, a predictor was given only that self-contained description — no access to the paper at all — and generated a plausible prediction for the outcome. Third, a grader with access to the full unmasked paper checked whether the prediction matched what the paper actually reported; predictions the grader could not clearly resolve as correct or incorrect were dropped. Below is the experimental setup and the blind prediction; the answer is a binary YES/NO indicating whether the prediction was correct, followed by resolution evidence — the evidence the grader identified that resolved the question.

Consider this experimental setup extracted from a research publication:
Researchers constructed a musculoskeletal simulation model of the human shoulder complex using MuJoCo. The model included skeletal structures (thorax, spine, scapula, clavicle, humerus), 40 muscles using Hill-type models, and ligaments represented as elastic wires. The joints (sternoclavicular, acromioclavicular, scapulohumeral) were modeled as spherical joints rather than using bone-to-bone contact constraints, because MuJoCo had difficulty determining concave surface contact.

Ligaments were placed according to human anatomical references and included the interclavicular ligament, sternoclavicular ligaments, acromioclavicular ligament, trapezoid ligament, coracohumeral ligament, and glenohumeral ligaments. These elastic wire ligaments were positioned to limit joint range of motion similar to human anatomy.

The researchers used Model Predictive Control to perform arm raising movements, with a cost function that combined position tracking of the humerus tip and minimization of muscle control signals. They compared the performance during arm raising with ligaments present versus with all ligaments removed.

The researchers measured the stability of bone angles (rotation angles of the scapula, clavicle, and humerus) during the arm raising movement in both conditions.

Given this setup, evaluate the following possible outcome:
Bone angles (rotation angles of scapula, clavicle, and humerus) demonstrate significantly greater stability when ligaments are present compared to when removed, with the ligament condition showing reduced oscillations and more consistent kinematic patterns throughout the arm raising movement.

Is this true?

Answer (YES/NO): YES